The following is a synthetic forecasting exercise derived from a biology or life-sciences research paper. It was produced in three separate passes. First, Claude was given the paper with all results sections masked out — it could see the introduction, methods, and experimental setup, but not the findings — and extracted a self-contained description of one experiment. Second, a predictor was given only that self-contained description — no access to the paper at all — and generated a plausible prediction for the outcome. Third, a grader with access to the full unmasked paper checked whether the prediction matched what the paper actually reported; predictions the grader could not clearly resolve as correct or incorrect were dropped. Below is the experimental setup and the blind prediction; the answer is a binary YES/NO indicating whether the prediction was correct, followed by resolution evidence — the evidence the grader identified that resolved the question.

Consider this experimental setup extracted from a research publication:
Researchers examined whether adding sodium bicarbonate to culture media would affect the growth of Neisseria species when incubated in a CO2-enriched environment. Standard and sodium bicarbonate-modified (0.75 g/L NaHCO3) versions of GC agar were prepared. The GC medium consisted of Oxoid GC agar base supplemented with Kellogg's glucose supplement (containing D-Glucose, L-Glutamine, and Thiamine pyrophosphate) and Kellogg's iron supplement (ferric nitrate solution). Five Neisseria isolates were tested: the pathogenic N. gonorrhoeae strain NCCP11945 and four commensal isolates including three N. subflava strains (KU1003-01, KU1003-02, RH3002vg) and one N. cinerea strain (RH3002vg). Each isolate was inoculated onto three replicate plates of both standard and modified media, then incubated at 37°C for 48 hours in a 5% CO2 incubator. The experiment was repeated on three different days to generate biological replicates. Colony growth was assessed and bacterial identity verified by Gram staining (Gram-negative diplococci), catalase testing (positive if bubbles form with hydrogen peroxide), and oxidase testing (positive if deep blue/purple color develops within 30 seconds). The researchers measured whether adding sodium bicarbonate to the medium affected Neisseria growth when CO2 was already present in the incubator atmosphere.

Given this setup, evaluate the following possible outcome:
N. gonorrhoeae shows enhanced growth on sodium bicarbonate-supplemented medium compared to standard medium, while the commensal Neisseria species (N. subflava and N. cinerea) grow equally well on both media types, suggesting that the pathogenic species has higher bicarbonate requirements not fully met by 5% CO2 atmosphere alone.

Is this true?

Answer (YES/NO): NO